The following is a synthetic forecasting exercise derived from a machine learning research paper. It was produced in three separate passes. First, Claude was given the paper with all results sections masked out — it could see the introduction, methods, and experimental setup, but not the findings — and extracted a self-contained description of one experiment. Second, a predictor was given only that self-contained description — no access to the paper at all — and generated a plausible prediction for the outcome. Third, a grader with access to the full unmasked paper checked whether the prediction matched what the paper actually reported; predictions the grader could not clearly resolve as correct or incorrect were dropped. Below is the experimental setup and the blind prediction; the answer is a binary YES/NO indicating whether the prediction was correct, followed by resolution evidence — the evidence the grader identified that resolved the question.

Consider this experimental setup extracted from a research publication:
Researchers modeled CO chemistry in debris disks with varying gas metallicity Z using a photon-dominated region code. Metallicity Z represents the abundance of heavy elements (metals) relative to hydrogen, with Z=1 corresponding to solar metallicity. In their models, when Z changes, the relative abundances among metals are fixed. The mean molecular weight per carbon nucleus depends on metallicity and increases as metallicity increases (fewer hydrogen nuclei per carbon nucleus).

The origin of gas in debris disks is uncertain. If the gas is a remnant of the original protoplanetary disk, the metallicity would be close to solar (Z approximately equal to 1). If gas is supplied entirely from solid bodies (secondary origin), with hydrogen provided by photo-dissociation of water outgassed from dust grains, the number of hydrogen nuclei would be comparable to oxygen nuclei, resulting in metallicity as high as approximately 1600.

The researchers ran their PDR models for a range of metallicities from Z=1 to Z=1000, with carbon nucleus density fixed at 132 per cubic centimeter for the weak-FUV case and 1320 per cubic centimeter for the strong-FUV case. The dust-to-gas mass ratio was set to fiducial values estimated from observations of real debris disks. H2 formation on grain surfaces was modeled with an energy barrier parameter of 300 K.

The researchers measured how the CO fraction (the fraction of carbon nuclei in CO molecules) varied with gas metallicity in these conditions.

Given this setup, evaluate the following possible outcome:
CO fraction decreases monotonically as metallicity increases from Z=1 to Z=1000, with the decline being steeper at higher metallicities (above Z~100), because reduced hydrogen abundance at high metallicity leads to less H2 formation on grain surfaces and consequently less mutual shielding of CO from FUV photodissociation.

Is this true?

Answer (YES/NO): NO